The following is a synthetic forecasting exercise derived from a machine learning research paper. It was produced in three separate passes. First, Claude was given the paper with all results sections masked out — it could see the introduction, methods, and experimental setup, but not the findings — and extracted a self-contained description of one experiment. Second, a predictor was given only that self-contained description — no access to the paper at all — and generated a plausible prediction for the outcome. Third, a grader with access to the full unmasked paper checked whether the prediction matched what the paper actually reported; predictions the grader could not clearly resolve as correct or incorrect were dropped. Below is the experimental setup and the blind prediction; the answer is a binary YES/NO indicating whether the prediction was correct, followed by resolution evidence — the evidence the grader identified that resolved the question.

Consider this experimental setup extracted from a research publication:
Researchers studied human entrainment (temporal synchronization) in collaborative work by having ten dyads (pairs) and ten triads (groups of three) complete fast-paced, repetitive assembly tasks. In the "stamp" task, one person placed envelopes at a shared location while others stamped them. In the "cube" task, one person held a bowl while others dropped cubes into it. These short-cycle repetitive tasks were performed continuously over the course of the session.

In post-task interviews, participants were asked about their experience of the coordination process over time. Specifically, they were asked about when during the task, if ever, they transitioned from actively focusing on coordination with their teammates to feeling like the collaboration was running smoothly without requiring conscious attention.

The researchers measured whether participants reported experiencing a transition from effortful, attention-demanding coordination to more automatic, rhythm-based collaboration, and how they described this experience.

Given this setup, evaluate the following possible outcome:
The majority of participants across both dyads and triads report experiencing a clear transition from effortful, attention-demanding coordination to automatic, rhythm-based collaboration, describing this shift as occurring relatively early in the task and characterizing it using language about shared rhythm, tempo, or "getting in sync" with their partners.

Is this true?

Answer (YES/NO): YES